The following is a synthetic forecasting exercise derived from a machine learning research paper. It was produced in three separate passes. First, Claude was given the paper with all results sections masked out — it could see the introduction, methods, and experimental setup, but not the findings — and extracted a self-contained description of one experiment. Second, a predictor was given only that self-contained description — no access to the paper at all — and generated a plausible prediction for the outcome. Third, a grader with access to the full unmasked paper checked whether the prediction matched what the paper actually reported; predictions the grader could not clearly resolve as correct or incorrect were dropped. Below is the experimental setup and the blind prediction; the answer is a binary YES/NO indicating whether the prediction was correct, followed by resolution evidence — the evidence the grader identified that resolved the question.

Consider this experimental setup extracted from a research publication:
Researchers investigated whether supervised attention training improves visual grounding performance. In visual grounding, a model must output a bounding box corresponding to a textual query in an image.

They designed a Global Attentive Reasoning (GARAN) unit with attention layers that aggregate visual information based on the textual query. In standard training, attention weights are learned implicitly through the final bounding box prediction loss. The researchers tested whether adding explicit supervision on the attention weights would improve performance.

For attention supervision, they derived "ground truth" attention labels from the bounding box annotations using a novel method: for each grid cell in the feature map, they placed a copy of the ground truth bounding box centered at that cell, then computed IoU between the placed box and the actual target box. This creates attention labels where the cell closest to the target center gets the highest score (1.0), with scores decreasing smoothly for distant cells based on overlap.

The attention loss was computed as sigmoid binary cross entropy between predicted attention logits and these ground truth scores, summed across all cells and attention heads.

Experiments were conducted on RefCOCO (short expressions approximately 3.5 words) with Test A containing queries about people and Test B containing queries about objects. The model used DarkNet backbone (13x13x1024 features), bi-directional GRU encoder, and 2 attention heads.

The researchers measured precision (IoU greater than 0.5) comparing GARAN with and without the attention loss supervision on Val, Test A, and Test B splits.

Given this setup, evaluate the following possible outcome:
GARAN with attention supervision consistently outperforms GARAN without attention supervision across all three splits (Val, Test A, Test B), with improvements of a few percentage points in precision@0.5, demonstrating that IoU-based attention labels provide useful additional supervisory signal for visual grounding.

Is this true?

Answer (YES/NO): YES